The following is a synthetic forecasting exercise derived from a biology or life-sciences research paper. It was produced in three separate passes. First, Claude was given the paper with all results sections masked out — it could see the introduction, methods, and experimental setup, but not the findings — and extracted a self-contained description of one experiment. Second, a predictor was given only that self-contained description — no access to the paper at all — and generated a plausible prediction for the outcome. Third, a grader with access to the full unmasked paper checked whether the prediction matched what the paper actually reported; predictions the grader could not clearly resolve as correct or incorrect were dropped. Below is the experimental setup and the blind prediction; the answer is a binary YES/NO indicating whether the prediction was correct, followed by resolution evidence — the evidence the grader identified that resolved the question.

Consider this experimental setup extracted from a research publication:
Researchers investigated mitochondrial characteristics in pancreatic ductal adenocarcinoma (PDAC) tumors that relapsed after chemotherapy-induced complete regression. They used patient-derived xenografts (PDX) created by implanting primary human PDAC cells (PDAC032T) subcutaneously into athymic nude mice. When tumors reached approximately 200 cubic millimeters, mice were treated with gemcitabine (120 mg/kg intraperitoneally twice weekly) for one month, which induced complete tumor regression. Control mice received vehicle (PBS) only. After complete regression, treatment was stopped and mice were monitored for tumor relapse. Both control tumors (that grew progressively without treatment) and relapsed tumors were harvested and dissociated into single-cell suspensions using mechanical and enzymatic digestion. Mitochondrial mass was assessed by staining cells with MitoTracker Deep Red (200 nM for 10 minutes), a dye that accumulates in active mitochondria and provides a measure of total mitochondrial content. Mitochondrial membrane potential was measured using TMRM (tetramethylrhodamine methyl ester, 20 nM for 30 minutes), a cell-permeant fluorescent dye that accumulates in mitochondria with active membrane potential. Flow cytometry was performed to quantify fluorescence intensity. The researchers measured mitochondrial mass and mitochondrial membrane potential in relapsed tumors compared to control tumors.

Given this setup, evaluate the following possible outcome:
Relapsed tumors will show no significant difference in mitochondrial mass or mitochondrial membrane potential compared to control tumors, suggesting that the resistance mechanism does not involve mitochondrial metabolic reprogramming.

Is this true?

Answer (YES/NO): NO